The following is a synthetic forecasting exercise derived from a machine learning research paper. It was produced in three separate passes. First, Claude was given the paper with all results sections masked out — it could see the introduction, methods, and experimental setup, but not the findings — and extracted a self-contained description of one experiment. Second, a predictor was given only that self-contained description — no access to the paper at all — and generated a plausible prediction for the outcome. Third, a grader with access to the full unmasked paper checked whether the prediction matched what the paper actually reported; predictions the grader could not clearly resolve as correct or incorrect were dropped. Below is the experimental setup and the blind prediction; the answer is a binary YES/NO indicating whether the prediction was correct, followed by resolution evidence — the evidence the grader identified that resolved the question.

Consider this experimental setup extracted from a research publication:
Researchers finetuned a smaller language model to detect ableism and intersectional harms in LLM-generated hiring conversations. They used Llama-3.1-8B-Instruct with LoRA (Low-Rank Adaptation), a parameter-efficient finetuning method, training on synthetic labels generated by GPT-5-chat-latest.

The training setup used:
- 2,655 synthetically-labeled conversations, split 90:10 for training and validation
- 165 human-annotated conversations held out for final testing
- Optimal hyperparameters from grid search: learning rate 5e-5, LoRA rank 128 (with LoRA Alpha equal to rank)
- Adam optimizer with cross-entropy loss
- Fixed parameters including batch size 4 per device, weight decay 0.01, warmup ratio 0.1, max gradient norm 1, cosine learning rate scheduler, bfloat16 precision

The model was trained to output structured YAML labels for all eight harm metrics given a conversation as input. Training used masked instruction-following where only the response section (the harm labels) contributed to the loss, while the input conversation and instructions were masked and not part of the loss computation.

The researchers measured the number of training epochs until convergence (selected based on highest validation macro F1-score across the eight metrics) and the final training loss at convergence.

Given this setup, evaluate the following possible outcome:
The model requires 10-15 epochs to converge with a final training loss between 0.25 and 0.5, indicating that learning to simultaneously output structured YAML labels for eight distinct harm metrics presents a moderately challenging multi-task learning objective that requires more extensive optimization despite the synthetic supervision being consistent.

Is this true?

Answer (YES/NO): NO